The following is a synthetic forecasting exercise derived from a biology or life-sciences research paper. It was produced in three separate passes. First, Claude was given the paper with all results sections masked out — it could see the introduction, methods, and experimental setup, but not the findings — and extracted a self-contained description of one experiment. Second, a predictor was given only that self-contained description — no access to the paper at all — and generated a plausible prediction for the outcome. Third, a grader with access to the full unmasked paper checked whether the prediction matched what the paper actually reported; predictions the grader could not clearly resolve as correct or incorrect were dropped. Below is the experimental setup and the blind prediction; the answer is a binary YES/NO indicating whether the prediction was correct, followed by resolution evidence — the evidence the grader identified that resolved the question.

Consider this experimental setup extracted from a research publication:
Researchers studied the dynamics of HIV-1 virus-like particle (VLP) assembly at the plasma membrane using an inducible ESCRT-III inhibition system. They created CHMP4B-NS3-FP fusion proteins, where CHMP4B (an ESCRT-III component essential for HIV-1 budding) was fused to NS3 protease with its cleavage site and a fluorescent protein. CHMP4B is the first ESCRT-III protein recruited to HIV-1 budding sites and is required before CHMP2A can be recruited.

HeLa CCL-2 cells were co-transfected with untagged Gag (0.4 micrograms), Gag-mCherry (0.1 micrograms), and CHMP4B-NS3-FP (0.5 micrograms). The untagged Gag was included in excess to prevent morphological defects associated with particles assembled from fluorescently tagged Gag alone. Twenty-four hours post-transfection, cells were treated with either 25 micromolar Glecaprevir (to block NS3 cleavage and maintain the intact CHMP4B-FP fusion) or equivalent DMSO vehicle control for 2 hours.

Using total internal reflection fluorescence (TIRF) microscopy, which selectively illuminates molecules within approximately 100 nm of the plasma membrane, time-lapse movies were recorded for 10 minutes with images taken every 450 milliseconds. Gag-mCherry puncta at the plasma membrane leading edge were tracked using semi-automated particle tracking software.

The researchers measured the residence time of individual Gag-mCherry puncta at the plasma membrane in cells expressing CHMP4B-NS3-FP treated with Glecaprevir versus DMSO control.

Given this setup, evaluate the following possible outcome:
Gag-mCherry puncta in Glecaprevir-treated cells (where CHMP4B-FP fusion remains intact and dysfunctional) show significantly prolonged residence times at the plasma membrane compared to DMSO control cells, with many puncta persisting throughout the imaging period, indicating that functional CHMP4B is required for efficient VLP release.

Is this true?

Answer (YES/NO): NO